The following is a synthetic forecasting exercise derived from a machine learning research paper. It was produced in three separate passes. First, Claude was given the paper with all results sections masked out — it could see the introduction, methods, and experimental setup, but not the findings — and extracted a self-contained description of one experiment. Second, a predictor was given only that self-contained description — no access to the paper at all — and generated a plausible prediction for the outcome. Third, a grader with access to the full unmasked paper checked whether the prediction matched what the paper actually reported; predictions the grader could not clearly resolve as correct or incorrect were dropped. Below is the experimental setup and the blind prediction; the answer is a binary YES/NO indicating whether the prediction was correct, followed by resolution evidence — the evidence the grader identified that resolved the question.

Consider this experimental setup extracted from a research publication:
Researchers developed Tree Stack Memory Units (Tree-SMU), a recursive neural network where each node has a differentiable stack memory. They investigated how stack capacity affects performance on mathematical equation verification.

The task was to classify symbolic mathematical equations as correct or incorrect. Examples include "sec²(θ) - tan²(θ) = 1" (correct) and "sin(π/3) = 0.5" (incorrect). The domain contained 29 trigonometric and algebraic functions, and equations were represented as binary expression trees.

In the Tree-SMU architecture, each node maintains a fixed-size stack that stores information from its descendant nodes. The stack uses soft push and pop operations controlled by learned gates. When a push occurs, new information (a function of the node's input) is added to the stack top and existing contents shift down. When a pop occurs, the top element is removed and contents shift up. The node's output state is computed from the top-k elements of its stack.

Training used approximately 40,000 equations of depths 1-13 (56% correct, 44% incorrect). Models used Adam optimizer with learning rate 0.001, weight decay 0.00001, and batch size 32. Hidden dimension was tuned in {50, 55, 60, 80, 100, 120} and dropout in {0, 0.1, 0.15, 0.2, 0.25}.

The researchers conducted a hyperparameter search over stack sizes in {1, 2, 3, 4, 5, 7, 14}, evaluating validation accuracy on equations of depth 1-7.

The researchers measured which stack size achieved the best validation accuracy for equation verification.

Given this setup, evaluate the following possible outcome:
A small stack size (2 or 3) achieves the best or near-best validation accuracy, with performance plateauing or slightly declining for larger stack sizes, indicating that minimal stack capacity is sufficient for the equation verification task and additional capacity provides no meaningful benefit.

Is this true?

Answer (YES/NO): YES